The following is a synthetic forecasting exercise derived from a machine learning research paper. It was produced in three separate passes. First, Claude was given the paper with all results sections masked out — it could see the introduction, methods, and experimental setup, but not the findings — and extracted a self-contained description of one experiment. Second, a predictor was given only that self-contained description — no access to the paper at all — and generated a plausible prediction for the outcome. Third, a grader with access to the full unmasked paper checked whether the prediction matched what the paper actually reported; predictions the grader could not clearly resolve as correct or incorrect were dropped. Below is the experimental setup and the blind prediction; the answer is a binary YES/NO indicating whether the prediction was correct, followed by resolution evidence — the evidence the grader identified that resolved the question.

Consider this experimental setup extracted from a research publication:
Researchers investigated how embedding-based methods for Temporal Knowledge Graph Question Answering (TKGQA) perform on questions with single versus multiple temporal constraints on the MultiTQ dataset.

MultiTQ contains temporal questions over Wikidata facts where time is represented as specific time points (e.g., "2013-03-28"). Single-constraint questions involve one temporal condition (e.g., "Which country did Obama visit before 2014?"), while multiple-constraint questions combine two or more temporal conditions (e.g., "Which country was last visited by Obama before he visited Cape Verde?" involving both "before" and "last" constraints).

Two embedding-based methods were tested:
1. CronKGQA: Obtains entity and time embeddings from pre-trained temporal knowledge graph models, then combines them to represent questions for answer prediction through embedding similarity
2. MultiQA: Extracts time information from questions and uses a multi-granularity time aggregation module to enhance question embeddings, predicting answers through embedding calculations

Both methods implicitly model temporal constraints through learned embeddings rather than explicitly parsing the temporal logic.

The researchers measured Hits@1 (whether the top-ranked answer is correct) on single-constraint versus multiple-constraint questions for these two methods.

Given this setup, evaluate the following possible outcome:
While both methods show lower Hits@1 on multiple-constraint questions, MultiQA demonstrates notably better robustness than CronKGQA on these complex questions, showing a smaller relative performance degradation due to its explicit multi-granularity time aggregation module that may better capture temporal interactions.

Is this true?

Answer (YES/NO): NO